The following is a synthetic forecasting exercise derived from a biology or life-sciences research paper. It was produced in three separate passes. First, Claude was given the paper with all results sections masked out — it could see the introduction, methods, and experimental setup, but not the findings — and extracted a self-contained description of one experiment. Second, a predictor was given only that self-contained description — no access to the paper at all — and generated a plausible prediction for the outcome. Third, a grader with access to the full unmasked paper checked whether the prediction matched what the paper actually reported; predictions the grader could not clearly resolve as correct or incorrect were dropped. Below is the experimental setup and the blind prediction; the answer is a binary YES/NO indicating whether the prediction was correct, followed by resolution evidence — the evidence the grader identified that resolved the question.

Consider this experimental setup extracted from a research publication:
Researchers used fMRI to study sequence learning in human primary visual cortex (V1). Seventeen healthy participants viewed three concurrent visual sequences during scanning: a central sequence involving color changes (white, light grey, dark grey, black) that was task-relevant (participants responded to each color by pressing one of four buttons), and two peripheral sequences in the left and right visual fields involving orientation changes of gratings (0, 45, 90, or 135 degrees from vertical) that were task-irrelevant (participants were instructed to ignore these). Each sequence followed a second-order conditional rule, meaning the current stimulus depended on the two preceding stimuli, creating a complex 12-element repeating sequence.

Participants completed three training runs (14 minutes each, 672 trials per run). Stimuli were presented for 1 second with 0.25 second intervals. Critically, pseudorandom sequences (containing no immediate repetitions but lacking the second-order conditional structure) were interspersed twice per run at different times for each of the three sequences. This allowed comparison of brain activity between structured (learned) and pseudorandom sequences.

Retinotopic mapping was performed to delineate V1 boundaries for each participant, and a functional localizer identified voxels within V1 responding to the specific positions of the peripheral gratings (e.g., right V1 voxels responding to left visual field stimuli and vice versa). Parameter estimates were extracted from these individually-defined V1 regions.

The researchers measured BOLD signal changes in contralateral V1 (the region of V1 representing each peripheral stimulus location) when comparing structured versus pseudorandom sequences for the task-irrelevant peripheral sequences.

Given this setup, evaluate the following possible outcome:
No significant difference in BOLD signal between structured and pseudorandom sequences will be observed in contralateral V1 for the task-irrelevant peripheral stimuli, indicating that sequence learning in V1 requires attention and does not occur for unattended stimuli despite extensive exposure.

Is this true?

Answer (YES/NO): NO